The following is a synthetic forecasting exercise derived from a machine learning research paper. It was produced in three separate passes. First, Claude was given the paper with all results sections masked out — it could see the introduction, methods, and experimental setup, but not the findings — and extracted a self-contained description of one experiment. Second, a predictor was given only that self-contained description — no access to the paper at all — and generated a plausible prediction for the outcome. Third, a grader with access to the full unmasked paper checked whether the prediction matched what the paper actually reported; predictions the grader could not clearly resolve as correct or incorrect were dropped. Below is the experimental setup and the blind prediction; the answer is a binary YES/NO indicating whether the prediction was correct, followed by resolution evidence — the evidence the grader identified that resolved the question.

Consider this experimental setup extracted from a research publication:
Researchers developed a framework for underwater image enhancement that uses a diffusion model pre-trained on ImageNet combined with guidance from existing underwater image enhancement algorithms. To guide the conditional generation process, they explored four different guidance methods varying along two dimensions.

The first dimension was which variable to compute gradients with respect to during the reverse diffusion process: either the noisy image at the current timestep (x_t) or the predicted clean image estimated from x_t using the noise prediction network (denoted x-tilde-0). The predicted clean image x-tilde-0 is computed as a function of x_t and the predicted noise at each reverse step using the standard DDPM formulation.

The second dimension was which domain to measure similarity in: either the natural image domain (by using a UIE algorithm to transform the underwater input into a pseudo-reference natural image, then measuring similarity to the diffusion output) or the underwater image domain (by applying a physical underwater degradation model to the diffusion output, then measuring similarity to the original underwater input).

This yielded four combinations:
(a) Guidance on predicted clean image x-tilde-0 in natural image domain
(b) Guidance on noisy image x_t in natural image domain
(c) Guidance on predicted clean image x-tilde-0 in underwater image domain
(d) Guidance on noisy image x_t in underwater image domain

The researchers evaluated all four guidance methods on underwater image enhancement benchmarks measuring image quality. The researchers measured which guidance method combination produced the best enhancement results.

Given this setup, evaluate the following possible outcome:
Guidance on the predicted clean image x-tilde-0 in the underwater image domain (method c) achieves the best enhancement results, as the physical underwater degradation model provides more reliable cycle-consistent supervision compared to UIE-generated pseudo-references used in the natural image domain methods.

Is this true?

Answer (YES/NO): NO